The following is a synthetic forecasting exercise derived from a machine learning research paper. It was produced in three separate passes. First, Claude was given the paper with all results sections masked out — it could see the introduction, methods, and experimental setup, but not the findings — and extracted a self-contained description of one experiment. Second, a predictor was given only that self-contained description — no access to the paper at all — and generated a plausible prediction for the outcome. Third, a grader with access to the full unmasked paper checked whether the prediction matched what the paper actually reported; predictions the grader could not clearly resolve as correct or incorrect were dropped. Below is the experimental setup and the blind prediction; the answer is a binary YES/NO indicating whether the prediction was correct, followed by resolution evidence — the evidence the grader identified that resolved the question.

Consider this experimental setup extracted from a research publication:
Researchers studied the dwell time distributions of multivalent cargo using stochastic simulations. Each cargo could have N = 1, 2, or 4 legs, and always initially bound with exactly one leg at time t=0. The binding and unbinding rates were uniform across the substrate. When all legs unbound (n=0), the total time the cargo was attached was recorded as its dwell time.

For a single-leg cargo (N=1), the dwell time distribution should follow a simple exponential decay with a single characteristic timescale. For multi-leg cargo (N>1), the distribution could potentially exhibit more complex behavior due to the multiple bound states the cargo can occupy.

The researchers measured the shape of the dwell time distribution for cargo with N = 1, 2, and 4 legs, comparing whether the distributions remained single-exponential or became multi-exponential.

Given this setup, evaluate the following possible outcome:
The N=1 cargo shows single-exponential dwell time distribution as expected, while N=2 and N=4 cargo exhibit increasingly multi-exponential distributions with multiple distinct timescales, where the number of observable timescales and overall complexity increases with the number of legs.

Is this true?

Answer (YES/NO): YES